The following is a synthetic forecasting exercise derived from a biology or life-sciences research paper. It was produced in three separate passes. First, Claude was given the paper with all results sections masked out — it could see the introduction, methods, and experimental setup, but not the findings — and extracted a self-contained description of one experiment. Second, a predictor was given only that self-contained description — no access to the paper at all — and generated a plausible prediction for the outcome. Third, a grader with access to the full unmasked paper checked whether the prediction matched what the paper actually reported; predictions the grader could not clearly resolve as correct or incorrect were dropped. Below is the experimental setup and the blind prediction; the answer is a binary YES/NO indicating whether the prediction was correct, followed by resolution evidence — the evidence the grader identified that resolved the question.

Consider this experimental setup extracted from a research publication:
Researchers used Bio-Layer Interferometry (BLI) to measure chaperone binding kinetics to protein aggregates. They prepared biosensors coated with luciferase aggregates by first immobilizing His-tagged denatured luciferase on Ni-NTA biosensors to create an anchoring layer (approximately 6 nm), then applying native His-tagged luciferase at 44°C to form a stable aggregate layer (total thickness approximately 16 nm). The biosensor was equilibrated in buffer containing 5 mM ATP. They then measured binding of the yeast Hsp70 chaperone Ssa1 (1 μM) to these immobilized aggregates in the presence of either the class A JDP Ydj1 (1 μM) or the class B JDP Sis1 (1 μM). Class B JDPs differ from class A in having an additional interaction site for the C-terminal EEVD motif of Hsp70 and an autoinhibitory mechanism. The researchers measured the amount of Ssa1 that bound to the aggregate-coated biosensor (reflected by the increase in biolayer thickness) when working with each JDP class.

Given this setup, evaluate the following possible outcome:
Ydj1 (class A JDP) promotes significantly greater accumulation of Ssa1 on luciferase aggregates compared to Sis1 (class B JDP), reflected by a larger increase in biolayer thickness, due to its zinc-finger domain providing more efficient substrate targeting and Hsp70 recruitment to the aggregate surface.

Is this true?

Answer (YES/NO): NO